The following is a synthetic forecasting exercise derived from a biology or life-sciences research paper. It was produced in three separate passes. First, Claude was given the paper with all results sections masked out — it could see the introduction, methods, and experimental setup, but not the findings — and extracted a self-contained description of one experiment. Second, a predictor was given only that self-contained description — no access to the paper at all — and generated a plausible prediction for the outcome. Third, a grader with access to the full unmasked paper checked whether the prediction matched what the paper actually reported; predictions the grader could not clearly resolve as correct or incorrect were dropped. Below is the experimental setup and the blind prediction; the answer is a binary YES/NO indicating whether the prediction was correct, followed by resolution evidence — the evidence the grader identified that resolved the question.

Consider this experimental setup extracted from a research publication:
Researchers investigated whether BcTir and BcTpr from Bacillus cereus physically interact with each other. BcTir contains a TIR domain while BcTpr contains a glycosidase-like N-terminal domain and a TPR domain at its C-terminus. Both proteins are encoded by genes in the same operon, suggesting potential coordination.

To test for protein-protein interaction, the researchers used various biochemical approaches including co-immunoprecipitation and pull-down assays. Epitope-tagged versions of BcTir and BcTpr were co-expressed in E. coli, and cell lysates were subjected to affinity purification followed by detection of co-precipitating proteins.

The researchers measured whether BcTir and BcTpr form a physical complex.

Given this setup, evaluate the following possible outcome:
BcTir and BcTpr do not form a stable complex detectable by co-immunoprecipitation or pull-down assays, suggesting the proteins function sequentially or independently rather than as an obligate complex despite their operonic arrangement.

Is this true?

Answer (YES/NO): NO